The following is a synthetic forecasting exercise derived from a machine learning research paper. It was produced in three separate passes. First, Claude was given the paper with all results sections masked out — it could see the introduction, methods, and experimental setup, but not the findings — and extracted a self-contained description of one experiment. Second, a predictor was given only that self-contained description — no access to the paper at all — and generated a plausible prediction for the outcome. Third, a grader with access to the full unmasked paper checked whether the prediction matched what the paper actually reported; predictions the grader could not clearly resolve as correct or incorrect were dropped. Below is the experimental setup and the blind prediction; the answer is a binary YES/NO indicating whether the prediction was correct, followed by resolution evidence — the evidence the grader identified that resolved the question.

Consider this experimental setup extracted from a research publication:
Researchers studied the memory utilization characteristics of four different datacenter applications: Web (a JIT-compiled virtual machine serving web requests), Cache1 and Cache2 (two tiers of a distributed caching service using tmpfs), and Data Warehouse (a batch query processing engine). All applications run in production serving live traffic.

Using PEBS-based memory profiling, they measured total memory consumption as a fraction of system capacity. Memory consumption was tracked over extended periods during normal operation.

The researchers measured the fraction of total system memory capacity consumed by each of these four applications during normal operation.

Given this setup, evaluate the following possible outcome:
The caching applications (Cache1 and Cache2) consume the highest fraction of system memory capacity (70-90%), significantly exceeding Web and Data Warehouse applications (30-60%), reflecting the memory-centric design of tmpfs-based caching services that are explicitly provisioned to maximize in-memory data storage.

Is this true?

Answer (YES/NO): NO